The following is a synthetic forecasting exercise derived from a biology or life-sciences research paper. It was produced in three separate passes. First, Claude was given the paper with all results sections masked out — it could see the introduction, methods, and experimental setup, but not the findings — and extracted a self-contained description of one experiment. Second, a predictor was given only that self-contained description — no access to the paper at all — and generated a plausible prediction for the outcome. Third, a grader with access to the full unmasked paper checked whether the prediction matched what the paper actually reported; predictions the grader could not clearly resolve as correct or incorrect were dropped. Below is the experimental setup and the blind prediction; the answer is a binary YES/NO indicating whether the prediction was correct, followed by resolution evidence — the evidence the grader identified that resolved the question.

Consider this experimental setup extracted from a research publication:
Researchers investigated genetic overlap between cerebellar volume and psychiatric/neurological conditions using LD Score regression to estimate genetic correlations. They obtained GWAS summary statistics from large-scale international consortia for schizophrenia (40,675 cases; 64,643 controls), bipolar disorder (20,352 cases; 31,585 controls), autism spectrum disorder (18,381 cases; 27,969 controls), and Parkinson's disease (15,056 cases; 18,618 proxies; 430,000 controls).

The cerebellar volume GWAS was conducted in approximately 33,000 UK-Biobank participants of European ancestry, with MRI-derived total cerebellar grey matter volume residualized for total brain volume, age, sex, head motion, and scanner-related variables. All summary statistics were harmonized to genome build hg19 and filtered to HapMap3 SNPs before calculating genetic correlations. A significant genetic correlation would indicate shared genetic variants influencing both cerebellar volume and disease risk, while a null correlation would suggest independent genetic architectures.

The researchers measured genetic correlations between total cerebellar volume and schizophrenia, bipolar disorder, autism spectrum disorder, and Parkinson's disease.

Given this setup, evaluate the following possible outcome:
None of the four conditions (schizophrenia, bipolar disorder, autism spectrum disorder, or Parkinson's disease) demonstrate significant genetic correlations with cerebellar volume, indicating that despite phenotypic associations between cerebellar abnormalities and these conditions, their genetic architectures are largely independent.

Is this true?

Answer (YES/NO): YES